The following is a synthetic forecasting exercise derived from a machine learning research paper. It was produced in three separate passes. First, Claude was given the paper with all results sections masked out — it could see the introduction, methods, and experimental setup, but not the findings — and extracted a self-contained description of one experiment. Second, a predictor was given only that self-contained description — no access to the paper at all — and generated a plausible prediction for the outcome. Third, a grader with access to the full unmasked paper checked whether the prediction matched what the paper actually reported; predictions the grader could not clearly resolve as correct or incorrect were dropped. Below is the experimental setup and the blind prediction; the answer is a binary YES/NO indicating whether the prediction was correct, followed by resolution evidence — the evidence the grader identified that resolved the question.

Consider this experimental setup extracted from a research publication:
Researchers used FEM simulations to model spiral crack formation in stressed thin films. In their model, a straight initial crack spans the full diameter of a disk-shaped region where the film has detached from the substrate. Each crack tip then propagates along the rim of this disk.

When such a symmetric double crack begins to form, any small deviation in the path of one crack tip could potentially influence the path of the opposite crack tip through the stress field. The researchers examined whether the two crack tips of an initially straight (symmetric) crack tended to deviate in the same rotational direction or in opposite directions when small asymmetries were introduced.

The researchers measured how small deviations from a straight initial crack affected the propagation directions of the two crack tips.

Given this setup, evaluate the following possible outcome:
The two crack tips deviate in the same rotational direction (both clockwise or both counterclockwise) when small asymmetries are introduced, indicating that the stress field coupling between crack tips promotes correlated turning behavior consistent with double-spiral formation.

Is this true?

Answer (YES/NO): YES